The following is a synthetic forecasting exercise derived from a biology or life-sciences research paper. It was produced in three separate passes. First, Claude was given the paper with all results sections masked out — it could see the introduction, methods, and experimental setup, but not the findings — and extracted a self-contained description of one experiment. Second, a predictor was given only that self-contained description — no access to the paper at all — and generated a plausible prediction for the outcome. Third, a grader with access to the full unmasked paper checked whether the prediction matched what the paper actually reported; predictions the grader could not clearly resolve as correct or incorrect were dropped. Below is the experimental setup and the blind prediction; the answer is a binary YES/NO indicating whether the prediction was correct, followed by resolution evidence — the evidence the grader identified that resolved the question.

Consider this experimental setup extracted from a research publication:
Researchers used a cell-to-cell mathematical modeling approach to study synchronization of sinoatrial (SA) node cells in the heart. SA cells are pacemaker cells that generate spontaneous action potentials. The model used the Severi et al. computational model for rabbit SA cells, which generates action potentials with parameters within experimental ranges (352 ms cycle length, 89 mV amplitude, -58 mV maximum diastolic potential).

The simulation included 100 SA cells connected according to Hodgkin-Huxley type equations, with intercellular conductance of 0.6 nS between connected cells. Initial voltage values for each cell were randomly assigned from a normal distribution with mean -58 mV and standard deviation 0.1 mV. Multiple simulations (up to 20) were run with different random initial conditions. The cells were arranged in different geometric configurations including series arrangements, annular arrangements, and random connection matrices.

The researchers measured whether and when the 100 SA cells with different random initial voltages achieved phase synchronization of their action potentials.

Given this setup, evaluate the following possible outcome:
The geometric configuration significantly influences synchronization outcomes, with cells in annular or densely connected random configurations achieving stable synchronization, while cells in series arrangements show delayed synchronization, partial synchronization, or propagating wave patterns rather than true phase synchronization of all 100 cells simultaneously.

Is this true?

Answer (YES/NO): NO